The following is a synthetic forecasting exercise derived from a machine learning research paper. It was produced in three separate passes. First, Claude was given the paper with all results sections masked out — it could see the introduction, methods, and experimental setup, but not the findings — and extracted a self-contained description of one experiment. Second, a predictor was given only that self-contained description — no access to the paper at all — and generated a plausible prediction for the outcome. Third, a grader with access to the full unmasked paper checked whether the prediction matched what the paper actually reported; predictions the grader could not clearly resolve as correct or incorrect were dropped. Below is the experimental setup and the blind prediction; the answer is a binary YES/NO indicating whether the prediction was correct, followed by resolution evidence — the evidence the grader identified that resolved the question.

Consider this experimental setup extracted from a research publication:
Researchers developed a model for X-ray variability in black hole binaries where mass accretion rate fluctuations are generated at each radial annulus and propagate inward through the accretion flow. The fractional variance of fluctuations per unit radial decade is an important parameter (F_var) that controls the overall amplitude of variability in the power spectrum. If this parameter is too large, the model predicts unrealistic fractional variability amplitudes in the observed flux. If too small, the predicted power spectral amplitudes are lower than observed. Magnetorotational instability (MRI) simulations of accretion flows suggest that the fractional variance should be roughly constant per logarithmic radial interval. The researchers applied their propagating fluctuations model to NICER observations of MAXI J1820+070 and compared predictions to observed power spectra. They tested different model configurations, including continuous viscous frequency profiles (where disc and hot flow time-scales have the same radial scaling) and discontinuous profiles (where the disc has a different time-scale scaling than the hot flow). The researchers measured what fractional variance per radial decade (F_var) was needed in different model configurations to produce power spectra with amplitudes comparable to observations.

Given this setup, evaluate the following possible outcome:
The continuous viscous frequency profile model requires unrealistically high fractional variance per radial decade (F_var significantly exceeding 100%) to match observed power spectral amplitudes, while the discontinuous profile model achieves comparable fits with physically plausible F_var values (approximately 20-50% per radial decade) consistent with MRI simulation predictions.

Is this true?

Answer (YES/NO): NO